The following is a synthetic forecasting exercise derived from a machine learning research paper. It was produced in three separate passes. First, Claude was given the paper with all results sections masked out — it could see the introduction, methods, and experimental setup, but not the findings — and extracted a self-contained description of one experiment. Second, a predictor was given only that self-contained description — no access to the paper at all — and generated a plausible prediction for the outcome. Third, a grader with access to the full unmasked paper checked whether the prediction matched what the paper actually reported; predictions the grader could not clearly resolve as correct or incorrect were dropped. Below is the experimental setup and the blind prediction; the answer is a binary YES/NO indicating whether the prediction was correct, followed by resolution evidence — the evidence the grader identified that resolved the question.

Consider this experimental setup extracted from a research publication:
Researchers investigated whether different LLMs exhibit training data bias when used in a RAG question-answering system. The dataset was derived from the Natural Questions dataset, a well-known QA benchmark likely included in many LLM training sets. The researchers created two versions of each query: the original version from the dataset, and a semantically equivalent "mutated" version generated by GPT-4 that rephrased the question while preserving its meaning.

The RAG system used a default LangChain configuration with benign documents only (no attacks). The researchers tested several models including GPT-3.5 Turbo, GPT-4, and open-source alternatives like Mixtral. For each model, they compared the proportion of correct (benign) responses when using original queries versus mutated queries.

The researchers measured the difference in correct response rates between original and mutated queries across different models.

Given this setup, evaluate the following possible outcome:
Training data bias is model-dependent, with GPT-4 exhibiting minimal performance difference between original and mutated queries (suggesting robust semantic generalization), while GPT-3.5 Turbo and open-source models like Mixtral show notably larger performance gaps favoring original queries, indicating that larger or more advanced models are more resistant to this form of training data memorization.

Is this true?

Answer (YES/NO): YES